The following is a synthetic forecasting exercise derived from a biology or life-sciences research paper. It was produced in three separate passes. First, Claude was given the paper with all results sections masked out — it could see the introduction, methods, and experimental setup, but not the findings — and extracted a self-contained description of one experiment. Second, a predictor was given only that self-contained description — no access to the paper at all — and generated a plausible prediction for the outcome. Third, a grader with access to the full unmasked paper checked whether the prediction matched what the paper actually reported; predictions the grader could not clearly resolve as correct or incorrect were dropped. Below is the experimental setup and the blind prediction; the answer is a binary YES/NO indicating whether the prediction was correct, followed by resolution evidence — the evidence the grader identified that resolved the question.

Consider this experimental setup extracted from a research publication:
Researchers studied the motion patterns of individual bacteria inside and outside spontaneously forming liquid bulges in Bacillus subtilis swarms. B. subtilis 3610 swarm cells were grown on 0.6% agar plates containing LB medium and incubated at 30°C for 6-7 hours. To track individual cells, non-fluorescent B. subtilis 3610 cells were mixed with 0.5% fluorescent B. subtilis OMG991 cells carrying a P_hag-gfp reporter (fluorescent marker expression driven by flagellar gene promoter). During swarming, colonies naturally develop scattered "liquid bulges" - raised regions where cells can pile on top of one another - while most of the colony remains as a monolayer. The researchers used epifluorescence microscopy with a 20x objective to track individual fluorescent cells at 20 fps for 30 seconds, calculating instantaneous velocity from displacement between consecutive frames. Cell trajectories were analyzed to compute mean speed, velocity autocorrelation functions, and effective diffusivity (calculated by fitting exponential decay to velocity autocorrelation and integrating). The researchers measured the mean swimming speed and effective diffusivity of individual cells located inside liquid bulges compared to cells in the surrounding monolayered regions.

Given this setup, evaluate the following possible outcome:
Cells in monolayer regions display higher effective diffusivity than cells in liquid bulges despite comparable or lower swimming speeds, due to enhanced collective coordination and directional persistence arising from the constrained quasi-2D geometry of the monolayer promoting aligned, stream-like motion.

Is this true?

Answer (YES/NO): NO